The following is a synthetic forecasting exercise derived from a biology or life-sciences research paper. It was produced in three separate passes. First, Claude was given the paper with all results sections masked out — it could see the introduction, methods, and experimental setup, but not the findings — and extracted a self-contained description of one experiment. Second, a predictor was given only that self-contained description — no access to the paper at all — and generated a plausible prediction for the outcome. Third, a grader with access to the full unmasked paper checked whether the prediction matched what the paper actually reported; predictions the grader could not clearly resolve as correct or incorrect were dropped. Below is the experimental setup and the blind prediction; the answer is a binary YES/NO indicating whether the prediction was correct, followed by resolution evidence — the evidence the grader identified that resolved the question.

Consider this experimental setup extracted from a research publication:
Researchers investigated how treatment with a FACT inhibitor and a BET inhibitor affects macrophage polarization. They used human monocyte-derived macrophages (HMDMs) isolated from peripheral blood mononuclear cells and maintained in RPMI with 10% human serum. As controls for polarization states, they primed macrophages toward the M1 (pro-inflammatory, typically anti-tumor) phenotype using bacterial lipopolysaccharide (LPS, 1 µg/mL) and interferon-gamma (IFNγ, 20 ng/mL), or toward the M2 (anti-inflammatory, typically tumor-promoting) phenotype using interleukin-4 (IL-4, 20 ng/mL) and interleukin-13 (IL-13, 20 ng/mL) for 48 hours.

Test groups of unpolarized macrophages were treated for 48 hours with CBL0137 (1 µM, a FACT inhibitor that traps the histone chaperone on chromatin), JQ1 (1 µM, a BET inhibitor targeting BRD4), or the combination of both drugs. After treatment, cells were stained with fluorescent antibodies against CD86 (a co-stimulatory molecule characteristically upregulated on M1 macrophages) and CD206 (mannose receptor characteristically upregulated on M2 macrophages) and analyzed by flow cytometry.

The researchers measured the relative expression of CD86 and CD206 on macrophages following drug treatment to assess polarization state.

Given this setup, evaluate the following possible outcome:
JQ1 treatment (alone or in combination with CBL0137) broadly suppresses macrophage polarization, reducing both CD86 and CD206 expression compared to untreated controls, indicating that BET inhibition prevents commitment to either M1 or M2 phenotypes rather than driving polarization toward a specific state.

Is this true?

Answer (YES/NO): NO